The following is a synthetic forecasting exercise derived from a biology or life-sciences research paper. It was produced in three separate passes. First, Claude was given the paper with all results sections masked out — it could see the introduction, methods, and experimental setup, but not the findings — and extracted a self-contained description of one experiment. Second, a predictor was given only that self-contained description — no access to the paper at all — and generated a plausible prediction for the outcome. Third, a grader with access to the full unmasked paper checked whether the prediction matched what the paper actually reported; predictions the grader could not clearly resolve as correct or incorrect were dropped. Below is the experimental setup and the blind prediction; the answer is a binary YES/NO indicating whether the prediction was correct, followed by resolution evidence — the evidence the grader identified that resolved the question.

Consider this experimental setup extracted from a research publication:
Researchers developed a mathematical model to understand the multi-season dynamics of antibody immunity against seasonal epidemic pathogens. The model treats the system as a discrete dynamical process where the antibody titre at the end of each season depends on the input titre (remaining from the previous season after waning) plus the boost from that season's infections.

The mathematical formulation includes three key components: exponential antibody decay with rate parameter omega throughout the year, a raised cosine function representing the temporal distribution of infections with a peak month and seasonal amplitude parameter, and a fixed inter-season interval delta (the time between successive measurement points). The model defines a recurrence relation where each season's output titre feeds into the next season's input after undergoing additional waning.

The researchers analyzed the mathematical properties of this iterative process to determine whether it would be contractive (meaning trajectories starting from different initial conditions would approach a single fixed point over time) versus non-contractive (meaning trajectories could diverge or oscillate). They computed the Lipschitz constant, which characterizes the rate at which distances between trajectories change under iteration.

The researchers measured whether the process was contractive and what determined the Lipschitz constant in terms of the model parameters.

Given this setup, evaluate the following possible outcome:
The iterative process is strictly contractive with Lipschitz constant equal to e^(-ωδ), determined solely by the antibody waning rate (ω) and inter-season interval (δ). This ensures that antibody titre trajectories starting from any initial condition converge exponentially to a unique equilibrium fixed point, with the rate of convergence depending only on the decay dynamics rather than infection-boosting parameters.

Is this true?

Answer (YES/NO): YES